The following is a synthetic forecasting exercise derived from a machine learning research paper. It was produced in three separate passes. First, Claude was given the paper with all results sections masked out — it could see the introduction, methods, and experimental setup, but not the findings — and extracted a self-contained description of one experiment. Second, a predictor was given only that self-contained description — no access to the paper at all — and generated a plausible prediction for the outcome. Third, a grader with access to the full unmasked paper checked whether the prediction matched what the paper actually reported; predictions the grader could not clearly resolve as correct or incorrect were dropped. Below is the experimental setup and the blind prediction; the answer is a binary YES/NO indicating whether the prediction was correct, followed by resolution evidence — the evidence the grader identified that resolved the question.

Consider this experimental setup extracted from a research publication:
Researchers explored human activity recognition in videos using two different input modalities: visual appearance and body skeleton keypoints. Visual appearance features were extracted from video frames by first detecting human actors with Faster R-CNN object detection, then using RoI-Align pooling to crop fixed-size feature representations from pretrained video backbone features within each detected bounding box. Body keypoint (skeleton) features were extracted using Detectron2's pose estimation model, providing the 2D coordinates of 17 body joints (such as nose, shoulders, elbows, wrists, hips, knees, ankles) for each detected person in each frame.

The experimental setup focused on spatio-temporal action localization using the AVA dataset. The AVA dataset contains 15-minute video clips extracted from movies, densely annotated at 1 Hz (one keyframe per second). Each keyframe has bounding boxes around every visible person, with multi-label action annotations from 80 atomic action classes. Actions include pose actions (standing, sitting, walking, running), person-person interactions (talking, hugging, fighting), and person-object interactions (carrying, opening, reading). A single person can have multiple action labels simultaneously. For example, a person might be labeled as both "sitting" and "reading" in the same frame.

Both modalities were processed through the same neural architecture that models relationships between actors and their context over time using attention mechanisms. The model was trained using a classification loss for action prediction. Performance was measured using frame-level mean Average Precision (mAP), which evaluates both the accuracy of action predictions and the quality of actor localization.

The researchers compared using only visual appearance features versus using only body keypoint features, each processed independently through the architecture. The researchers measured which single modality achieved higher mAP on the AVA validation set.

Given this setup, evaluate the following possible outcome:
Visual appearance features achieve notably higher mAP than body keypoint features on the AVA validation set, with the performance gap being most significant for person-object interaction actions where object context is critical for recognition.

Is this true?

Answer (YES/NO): NO